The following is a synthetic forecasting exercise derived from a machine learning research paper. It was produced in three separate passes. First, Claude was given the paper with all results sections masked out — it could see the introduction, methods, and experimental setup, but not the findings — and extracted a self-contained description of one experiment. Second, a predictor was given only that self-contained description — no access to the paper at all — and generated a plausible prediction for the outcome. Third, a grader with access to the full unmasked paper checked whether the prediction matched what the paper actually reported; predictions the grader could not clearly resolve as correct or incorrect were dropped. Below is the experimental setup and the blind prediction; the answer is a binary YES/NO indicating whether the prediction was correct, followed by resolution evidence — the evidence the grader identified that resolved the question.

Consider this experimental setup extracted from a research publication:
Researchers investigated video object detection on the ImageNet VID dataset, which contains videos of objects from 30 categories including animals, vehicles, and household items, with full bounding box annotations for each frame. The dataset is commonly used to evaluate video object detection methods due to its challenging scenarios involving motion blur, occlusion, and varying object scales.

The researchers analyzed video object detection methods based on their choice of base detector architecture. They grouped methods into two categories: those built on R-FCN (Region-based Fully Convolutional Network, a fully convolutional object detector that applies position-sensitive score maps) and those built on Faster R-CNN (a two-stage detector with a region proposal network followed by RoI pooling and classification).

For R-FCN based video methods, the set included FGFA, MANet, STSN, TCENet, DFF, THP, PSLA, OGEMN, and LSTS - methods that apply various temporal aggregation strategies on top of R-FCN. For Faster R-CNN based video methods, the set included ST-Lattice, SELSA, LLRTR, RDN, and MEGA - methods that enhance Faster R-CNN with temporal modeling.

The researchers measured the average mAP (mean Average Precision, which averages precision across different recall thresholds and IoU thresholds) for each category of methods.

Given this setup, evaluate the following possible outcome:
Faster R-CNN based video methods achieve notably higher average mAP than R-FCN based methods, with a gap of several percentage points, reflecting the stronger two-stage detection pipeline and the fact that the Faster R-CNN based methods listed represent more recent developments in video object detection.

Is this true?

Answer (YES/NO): YES